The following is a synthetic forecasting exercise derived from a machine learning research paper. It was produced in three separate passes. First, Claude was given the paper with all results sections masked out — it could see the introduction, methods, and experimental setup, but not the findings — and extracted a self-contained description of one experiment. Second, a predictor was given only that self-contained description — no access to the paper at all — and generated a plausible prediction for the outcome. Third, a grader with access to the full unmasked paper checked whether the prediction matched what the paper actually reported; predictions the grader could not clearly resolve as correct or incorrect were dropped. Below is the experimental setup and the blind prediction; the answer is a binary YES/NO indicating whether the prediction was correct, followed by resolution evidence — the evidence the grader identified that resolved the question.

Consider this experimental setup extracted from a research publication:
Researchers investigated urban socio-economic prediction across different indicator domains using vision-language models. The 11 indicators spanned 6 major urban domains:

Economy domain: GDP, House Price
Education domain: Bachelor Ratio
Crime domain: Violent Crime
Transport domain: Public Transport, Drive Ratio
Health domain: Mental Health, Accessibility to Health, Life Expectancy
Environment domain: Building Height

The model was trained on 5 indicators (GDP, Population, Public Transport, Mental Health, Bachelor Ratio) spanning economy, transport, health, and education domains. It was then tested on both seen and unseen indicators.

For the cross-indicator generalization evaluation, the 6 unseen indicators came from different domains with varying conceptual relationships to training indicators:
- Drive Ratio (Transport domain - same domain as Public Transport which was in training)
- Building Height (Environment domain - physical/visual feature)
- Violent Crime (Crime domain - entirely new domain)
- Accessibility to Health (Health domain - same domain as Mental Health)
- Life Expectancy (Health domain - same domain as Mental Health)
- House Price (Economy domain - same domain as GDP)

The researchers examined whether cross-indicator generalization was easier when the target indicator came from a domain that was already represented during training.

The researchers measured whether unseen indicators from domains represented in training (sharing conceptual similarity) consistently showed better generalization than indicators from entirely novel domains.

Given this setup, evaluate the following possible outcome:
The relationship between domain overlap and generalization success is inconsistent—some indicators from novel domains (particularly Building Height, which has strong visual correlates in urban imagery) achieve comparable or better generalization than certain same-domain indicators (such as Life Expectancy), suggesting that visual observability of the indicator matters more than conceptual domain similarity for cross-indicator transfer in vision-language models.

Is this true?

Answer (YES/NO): NO